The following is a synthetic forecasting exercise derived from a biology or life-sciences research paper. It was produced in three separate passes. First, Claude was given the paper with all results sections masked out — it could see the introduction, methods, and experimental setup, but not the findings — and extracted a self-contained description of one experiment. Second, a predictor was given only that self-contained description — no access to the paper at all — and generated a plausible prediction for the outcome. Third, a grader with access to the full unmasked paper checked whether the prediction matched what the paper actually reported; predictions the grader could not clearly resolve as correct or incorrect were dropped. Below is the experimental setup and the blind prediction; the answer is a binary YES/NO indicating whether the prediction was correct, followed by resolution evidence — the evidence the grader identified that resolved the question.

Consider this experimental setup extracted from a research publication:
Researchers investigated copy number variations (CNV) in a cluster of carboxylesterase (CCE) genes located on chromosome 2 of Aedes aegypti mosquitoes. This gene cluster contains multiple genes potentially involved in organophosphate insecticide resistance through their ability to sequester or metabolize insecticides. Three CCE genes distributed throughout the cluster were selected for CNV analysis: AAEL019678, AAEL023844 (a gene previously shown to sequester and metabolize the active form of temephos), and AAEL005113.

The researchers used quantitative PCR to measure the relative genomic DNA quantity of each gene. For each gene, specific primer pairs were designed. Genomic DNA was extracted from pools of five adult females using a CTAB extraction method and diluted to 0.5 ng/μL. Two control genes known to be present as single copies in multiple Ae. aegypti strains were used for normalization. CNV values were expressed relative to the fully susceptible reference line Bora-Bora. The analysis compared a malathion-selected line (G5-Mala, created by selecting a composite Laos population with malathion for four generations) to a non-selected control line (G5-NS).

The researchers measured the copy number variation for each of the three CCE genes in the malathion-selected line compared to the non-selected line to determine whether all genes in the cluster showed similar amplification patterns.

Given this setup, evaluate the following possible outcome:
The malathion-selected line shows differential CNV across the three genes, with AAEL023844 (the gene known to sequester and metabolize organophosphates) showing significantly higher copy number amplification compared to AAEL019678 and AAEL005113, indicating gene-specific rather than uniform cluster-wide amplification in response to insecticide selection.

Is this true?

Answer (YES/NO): NO